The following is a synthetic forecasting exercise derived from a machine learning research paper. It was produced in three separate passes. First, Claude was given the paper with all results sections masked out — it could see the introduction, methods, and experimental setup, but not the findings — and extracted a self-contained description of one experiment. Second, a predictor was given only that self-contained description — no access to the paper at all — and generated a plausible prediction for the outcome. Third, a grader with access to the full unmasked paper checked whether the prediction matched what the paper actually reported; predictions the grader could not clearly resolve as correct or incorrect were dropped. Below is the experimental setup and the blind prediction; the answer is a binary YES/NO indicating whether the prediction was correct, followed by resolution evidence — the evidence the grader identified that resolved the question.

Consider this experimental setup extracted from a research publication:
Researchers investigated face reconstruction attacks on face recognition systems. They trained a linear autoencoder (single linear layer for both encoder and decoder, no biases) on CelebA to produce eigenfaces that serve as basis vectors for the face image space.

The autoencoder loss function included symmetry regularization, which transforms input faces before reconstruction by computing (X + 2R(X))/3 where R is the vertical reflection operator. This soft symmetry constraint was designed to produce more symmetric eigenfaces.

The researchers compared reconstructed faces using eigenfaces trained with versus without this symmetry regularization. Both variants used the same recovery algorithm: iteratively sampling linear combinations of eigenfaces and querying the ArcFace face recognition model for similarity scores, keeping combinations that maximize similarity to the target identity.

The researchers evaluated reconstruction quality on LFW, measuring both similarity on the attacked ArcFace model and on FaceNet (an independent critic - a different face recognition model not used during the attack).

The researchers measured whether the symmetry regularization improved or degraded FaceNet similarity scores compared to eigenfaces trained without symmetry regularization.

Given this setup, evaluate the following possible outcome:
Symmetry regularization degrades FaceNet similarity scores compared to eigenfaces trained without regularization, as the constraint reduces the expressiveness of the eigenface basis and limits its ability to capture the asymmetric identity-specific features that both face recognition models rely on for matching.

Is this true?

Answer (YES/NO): NO